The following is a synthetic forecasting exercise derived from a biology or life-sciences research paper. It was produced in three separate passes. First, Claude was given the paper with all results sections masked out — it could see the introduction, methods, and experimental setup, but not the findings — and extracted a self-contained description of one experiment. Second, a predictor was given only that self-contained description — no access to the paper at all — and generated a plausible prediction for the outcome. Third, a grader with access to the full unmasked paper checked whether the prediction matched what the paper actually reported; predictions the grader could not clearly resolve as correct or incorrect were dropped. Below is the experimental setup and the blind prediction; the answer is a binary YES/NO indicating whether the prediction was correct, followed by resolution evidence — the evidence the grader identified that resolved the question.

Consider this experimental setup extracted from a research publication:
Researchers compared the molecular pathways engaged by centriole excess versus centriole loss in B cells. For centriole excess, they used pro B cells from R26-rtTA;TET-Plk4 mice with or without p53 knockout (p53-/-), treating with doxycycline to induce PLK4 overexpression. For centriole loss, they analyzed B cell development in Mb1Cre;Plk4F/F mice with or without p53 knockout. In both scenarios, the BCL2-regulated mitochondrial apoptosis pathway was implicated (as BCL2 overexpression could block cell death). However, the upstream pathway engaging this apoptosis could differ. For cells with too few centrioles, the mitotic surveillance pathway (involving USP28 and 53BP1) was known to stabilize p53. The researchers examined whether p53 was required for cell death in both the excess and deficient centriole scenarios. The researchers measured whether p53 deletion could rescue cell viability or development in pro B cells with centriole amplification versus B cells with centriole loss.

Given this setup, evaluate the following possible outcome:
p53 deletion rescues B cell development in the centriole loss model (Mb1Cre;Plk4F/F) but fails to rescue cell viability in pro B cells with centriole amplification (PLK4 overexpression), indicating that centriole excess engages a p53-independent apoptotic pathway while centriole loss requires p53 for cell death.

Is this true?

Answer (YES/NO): YES